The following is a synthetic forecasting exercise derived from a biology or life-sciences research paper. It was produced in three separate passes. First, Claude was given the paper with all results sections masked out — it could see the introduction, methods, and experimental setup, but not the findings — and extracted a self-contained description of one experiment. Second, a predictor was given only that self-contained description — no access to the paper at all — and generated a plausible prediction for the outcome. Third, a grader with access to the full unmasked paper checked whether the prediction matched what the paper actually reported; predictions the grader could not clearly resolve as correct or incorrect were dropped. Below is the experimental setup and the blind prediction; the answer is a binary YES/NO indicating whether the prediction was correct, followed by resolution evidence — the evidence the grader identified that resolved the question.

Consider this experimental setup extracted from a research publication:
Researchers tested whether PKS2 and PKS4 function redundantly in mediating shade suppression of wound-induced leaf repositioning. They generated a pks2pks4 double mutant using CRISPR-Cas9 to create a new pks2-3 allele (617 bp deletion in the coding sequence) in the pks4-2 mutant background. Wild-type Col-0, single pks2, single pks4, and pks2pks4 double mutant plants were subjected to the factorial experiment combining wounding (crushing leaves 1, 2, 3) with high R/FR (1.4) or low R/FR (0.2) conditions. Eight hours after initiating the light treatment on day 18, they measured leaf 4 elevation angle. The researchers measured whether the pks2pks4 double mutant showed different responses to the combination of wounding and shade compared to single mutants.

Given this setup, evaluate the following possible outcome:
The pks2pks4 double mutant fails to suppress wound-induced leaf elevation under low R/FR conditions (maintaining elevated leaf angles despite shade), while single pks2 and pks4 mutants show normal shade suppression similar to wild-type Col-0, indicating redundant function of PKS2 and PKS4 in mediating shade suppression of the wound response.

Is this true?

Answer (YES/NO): NO